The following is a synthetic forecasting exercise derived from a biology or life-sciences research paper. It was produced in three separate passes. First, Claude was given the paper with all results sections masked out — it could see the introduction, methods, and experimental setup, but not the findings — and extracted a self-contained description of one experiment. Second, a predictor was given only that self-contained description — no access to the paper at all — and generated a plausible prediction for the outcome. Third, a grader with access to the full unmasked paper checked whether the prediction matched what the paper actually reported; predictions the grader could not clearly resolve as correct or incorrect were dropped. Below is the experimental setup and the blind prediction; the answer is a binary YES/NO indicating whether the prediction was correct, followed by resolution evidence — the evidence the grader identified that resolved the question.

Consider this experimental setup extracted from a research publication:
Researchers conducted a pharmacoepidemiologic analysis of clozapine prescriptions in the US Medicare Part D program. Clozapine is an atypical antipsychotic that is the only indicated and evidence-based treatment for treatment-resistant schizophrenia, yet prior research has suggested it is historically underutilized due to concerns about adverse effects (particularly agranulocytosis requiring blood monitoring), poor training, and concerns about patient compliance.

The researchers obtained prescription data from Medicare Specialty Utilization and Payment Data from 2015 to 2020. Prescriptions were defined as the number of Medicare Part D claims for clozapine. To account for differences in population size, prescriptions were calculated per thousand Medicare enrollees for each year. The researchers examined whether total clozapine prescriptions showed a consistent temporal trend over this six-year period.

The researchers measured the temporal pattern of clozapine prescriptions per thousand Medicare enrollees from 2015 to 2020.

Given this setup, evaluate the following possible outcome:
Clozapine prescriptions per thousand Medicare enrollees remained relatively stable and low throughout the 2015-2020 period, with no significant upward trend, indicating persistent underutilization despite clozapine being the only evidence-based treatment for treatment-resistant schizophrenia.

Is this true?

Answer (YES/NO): NO